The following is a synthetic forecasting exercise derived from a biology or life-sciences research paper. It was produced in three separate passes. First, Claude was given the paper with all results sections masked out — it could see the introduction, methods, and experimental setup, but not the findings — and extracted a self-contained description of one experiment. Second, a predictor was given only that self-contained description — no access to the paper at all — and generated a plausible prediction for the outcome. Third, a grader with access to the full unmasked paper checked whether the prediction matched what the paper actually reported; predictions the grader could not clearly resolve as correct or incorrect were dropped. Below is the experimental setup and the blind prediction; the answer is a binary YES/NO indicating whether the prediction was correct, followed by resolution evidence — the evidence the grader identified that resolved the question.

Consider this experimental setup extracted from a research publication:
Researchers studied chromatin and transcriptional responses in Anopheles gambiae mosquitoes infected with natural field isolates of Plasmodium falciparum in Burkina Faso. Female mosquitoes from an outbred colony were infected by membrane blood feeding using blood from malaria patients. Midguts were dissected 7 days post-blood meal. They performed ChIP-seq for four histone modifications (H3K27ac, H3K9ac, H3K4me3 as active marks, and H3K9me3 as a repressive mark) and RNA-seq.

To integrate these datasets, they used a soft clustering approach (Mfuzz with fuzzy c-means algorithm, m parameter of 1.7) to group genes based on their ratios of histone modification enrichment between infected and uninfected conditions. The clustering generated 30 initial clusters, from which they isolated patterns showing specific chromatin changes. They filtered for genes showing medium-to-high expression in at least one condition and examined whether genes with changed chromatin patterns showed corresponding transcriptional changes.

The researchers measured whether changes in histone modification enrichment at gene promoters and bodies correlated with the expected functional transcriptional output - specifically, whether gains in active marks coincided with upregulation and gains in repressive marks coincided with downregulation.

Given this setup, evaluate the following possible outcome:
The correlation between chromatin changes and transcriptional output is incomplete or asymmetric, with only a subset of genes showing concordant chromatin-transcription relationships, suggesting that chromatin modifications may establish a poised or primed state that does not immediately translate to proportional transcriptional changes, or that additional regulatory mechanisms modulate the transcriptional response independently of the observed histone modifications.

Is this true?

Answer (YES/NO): YES